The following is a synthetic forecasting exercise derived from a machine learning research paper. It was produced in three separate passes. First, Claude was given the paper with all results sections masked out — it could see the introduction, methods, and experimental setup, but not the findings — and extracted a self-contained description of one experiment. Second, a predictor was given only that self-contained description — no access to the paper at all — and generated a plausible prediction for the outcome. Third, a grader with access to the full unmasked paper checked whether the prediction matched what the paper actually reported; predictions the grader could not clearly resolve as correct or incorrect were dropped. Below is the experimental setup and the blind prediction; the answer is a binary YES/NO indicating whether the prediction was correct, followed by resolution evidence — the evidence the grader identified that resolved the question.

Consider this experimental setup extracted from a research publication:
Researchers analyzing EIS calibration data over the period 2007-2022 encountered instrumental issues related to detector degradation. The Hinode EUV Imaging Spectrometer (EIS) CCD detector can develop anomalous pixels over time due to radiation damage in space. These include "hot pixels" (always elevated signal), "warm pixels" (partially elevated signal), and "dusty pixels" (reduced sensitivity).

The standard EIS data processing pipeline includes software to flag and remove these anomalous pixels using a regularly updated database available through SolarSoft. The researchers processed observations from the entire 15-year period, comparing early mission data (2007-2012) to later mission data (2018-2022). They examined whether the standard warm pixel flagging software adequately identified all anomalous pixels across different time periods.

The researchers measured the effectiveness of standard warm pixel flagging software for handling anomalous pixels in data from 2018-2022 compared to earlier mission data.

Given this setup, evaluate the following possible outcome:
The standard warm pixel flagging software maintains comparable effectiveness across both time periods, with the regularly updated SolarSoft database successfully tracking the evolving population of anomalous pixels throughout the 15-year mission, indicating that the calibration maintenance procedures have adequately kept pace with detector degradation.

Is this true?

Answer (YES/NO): NO